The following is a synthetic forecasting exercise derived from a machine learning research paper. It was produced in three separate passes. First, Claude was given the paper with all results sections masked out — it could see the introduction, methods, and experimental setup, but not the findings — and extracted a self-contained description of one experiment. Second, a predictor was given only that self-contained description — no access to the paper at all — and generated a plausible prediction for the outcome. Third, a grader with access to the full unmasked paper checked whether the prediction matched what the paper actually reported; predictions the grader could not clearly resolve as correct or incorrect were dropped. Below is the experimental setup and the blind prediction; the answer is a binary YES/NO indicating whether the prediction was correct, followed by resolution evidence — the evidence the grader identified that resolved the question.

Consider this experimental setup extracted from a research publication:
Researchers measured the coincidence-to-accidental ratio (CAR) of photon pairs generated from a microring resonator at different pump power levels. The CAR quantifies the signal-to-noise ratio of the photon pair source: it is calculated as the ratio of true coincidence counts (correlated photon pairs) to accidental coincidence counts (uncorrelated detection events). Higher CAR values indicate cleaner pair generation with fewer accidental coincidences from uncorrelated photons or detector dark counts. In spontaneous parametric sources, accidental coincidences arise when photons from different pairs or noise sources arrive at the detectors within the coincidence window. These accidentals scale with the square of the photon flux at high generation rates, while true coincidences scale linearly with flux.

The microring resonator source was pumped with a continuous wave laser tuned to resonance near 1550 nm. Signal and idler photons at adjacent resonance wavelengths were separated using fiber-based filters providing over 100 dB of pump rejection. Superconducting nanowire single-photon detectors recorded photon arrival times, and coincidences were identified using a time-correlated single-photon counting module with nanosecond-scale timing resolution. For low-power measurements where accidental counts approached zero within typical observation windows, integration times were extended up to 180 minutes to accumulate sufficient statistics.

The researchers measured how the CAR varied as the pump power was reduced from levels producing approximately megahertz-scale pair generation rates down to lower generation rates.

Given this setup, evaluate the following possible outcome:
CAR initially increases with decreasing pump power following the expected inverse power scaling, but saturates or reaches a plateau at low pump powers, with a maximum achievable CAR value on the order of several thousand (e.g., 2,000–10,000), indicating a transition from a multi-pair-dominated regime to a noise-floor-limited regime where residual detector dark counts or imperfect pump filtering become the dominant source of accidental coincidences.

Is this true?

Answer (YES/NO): NO